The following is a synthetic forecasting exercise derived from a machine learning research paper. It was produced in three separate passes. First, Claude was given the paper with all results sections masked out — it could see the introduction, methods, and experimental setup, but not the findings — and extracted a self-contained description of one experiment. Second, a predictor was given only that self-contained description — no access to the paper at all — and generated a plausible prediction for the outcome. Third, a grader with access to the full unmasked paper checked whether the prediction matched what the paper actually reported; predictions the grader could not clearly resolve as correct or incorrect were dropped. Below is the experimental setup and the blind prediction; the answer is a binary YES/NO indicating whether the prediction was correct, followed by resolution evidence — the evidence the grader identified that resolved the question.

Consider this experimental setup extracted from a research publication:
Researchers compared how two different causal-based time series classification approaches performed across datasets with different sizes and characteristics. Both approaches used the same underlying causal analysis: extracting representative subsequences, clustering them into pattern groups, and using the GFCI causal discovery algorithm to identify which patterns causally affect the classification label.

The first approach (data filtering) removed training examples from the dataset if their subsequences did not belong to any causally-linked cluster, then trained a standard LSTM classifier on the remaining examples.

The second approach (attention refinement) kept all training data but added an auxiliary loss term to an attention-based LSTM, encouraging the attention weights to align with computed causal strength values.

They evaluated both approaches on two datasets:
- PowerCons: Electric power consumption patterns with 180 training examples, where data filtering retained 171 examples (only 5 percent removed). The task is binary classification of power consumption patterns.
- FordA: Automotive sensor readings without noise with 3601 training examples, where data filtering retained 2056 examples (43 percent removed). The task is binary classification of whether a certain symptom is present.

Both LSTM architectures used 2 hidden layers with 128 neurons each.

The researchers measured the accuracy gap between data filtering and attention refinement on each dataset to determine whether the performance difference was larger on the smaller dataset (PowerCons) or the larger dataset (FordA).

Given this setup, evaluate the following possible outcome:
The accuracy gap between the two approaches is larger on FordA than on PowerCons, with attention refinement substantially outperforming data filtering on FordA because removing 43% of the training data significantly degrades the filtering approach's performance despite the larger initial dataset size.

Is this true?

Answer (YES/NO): NO